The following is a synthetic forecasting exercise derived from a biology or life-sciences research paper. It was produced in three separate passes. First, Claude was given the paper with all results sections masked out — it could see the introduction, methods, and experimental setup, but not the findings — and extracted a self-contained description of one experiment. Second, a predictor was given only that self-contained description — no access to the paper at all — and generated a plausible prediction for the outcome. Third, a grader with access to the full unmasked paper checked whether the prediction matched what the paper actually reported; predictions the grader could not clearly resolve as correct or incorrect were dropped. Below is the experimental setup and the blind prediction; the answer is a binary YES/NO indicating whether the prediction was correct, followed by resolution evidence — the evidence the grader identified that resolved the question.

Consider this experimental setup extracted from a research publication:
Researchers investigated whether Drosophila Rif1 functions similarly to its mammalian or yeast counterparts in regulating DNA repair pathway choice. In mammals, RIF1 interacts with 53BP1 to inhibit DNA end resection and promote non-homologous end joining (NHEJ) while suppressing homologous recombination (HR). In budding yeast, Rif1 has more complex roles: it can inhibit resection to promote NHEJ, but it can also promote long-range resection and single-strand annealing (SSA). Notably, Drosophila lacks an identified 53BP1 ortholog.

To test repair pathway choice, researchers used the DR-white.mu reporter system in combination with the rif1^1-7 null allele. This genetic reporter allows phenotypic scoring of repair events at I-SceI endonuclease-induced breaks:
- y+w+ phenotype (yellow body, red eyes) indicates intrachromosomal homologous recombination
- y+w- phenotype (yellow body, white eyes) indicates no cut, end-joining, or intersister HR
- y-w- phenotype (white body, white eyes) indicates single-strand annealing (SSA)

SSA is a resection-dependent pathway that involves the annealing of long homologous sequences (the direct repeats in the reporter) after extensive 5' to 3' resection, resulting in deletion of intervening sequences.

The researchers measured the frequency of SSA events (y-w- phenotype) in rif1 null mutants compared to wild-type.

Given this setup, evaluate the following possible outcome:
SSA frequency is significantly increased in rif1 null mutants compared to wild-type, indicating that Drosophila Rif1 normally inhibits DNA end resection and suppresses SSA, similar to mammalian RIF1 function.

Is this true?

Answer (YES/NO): NO